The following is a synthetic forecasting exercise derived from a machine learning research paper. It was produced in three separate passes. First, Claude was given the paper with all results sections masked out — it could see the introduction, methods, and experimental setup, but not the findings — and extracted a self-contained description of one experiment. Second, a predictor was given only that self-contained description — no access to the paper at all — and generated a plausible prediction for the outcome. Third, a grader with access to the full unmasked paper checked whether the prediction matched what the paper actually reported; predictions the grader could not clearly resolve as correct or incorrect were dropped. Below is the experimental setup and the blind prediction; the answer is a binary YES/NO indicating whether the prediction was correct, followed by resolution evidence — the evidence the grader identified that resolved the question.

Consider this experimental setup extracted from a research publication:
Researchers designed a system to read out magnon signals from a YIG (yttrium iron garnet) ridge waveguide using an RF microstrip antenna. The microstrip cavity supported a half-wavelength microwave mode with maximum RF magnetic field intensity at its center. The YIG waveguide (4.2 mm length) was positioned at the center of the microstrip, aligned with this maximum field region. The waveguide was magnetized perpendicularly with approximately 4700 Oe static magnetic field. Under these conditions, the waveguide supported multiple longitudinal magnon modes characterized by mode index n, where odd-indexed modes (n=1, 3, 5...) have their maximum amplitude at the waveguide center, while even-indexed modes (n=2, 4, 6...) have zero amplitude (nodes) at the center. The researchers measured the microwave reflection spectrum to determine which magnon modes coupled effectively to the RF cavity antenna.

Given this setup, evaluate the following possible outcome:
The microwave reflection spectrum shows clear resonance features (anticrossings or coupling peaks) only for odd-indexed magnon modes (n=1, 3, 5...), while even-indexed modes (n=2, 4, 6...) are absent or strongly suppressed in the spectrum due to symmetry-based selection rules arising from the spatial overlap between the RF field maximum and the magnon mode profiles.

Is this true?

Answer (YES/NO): YES